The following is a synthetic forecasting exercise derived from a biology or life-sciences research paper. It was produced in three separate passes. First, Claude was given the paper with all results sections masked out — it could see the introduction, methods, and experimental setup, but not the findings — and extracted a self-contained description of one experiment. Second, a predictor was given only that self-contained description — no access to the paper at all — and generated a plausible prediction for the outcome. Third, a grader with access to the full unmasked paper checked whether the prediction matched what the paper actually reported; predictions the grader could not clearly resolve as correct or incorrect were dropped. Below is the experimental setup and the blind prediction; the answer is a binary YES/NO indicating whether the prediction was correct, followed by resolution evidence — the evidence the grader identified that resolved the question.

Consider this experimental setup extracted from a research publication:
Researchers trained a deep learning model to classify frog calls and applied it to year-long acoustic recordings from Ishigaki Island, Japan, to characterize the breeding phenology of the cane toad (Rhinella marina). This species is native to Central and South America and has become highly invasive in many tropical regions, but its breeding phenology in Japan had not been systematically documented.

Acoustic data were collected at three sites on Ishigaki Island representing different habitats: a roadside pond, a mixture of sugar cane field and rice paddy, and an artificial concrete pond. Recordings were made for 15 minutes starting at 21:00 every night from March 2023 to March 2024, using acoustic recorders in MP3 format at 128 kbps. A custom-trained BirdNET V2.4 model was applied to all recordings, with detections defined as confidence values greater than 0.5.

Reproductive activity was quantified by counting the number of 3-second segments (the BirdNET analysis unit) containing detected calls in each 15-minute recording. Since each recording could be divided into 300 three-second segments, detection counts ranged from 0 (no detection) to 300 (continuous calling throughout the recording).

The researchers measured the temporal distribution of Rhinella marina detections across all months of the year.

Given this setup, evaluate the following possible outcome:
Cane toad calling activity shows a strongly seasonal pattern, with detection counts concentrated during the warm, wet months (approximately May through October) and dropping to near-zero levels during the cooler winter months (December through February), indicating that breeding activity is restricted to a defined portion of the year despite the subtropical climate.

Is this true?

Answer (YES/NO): NO